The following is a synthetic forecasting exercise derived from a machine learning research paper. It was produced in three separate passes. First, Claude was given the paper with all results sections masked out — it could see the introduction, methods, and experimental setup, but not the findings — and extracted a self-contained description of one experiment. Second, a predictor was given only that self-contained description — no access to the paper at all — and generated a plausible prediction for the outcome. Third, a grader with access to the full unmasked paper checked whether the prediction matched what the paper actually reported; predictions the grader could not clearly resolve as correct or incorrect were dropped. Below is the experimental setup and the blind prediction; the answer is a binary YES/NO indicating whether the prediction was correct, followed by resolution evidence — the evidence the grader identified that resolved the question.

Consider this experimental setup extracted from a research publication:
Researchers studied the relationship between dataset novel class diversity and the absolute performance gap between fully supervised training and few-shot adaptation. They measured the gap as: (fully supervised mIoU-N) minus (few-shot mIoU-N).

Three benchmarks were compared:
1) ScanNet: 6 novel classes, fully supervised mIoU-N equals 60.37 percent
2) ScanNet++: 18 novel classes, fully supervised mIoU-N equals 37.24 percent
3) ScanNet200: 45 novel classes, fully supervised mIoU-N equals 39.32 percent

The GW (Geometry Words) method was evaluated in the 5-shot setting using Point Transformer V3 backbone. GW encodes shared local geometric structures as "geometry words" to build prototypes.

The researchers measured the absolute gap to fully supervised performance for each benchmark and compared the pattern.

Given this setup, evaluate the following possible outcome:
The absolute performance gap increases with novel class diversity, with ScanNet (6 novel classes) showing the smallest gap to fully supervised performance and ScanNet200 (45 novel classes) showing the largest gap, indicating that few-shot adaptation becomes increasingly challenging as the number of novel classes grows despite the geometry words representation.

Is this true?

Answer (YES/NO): NO